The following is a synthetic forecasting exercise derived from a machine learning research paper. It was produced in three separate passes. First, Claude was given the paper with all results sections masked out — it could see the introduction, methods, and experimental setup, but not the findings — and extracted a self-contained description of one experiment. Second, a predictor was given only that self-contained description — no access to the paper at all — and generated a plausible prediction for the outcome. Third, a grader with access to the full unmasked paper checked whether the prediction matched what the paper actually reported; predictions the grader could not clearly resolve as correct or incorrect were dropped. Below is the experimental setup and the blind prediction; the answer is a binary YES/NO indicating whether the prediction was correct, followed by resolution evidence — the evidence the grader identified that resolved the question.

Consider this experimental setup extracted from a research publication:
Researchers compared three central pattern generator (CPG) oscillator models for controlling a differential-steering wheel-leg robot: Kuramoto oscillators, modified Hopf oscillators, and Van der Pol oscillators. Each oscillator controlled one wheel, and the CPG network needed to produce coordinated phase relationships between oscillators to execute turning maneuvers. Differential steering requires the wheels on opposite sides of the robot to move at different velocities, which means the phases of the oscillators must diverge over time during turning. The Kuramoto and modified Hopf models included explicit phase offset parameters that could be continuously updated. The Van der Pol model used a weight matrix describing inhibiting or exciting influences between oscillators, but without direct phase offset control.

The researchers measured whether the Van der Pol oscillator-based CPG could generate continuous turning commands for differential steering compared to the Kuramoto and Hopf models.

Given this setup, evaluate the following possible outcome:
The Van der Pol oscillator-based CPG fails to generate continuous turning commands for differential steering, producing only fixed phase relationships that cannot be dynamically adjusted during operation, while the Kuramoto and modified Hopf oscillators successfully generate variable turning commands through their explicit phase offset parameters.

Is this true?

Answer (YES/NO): YES